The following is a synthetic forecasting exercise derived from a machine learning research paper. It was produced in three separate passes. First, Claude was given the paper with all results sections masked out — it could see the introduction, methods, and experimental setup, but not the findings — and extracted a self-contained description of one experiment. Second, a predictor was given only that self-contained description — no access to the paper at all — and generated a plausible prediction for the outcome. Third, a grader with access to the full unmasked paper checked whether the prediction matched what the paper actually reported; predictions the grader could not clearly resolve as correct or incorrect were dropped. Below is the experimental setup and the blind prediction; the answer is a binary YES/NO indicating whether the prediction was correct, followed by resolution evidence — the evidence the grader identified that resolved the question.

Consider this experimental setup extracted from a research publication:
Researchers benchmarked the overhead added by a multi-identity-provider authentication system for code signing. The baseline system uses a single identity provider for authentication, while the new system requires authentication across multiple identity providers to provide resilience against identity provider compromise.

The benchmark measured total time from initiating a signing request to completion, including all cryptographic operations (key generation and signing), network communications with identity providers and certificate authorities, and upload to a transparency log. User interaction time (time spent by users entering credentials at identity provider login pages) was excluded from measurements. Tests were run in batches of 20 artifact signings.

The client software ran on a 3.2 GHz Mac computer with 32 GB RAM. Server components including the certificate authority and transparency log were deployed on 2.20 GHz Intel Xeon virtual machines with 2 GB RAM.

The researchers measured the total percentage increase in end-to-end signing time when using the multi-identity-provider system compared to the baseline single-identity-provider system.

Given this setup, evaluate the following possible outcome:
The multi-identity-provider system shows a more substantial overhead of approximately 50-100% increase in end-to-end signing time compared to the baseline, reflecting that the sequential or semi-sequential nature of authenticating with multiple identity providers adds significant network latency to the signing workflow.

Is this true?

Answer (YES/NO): NO